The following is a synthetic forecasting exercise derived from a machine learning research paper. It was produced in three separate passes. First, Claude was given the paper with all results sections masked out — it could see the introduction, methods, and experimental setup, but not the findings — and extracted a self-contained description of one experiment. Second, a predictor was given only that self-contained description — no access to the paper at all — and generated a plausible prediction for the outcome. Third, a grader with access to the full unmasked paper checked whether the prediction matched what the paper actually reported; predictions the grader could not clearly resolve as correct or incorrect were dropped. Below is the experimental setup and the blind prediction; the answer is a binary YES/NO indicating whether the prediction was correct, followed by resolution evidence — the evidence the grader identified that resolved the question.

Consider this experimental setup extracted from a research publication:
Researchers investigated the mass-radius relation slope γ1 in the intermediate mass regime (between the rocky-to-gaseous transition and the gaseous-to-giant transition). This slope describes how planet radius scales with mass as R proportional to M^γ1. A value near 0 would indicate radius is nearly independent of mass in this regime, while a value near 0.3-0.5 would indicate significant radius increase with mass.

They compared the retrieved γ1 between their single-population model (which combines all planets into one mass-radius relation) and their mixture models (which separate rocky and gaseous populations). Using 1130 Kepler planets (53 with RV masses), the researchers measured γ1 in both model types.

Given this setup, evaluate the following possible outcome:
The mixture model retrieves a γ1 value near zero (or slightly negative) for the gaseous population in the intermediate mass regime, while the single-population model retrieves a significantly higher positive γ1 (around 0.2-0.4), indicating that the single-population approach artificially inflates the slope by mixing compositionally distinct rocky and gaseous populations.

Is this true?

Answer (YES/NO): NO